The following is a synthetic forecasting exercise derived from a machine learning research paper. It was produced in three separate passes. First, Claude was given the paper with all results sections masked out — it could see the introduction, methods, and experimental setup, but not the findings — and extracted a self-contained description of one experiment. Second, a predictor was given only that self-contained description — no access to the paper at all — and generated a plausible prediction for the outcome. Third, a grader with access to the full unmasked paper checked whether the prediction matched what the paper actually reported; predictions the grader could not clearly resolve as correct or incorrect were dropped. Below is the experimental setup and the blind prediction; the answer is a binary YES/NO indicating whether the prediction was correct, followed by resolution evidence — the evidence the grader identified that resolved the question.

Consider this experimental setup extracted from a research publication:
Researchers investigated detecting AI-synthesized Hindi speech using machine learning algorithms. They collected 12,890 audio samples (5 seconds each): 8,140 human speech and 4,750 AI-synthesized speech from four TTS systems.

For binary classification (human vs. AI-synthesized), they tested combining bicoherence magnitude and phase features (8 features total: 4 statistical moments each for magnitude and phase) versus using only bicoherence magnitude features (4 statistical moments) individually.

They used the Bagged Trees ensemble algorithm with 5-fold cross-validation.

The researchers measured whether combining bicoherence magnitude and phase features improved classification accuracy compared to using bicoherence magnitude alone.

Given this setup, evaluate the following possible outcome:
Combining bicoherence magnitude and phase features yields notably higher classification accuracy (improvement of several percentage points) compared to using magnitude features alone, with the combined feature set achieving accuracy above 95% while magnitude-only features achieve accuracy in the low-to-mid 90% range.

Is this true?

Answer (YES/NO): NO